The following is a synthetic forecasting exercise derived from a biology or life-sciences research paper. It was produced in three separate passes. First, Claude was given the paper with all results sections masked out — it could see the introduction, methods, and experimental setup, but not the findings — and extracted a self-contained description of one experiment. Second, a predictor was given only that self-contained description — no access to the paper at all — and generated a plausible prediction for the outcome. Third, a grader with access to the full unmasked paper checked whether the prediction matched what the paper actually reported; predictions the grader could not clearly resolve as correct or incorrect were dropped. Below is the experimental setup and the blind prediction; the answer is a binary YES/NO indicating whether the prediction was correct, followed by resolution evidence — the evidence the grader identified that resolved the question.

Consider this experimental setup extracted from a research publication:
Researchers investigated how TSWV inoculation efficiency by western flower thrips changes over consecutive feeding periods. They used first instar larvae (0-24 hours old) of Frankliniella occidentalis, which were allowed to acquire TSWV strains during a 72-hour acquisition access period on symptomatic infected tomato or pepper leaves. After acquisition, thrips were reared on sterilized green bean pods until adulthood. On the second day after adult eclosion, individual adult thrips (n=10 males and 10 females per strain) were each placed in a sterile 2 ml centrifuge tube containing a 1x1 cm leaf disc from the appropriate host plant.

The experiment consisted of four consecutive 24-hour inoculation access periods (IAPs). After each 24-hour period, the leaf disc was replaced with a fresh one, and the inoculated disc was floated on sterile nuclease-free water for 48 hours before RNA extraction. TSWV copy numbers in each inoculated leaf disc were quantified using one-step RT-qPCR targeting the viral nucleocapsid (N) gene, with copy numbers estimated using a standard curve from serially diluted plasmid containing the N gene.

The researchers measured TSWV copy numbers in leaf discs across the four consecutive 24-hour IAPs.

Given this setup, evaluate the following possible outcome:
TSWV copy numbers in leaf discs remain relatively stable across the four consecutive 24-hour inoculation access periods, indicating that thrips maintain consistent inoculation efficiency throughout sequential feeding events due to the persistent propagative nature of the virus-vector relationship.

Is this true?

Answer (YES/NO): NO